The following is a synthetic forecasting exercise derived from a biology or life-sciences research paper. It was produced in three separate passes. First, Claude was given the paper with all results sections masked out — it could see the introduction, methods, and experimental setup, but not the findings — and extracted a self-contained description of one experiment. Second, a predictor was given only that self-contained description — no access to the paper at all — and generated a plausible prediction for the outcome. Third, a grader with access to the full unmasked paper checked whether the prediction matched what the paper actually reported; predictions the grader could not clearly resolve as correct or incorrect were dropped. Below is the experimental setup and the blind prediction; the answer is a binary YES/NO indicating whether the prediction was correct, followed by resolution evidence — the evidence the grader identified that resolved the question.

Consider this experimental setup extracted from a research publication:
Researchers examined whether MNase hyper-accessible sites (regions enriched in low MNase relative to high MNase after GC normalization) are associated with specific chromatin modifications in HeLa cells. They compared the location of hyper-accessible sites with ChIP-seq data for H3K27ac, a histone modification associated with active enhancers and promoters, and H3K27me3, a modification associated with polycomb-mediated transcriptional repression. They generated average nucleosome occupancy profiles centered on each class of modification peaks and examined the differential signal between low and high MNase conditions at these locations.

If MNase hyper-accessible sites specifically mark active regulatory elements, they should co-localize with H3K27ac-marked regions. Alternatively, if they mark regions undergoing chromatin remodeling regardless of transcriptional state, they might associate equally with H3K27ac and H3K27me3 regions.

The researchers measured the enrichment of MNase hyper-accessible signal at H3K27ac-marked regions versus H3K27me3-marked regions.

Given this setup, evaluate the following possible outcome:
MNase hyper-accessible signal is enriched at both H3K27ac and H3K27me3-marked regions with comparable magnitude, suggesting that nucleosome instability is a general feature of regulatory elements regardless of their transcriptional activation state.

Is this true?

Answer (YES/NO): NO